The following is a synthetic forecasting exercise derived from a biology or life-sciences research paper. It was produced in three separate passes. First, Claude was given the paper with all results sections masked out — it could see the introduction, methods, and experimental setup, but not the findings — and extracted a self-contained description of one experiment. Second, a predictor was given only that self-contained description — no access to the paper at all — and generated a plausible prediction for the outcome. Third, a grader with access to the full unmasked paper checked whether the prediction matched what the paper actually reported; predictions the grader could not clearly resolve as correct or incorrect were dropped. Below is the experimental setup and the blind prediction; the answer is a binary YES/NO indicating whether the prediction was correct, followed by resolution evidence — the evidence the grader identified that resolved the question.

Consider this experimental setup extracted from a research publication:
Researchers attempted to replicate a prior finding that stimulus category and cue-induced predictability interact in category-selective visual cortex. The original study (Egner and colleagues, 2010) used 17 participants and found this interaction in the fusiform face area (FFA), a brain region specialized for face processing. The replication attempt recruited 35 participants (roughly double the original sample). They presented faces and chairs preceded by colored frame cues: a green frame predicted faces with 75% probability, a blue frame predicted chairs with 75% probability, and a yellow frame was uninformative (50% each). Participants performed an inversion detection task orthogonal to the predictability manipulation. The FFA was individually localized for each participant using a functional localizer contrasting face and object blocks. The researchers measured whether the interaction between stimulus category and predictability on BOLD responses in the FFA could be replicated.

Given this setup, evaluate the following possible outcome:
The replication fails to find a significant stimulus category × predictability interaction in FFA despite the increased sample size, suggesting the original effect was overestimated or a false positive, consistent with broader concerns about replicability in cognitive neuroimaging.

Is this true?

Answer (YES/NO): YES